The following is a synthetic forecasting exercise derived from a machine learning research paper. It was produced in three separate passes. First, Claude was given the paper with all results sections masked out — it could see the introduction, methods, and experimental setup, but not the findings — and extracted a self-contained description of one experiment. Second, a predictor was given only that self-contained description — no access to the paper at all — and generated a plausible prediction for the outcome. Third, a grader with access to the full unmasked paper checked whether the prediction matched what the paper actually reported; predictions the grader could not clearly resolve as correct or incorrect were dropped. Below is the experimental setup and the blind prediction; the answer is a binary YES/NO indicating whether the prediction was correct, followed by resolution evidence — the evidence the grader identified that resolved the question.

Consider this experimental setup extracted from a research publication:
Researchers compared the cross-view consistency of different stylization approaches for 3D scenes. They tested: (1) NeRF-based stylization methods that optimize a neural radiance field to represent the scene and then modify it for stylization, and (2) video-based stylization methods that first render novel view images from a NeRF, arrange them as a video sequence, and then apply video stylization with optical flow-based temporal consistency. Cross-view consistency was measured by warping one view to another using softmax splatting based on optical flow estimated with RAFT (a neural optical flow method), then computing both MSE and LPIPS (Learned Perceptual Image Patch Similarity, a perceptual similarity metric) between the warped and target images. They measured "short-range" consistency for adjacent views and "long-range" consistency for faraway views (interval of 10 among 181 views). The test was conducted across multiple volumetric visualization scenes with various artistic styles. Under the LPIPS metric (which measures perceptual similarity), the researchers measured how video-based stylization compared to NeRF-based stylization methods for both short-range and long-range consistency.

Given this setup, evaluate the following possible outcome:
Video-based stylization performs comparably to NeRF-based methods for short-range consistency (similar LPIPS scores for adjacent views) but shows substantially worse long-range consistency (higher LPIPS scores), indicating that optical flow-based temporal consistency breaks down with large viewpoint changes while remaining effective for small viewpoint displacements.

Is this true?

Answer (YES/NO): NO